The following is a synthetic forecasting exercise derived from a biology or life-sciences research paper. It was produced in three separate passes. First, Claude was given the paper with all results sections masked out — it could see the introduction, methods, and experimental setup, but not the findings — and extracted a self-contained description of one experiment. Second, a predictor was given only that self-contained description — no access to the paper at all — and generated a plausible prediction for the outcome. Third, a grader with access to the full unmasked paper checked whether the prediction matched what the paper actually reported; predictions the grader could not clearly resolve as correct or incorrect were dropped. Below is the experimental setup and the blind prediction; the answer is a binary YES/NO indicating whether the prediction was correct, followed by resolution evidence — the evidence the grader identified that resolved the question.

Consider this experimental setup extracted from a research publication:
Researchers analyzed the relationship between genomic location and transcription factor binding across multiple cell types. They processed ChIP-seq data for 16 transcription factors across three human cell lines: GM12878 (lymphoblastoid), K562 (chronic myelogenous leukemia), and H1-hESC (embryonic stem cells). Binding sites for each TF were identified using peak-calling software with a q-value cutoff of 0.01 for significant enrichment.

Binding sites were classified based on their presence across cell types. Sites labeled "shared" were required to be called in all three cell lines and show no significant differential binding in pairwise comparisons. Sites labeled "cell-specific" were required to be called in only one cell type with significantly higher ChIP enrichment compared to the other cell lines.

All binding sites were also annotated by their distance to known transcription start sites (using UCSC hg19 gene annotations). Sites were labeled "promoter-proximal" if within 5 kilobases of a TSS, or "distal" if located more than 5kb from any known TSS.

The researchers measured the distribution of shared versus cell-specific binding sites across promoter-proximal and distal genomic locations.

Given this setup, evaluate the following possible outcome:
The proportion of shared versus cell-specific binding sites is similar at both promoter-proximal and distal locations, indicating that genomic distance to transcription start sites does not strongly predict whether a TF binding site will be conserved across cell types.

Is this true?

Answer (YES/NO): NO